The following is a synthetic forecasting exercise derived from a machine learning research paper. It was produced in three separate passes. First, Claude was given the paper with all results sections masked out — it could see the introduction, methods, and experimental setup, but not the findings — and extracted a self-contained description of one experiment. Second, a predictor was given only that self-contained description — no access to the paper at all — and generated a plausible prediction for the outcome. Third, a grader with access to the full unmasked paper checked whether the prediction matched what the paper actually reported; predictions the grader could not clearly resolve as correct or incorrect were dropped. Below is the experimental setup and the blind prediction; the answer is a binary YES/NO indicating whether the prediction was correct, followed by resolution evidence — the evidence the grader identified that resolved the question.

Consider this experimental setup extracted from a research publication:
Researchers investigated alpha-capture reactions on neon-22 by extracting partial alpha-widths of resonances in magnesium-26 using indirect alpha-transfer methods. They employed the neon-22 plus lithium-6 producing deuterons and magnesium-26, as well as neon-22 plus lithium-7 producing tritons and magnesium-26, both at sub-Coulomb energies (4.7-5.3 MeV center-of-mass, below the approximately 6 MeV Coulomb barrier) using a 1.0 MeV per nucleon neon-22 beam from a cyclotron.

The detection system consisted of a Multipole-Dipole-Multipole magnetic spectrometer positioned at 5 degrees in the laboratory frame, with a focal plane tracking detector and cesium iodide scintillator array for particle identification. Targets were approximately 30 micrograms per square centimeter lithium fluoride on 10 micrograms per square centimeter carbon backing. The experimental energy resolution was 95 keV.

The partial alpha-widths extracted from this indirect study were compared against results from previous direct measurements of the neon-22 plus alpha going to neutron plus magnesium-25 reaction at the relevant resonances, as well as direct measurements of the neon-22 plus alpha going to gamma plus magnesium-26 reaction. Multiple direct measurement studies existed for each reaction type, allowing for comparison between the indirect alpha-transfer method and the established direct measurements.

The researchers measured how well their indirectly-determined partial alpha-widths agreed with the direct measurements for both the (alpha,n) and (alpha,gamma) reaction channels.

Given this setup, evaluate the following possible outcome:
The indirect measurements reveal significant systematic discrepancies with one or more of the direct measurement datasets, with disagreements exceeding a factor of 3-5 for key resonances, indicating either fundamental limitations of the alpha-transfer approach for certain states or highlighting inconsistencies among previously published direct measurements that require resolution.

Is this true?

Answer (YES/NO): YES